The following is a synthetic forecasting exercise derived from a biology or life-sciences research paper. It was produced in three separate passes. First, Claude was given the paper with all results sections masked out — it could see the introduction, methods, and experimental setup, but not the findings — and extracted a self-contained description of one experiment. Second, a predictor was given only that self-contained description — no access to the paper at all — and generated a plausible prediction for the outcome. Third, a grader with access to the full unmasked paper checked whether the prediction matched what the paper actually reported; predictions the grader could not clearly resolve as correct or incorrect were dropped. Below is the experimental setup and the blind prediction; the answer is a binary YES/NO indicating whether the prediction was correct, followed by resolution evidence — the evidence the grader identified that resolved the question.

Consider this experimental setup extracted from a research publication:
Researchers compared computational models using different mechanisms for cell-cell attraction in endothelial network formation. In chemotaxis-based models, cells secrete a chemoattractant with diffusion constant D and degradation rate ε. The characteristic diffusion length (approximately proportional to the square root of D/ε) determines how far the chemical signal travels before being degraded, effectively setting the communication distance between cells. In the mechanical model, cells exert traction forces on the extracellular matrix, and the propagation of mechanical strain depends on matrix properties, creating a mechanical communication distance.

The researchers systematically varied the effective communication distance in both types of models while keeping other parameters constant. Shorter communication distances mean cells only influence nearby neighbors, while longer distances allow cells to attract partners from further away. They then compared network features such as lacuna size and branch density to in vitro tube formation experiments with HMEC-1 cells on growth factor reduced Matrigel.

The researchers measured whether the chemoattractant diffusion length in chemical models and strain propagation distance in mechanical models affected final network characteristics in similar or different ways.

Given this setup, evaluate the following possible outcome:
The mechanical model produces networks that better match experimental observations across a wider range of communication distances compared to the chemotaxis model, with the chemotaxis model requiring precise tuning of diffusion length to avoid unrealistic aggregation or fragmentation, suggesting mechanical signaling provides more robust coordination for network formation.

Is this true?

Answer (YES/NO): NO